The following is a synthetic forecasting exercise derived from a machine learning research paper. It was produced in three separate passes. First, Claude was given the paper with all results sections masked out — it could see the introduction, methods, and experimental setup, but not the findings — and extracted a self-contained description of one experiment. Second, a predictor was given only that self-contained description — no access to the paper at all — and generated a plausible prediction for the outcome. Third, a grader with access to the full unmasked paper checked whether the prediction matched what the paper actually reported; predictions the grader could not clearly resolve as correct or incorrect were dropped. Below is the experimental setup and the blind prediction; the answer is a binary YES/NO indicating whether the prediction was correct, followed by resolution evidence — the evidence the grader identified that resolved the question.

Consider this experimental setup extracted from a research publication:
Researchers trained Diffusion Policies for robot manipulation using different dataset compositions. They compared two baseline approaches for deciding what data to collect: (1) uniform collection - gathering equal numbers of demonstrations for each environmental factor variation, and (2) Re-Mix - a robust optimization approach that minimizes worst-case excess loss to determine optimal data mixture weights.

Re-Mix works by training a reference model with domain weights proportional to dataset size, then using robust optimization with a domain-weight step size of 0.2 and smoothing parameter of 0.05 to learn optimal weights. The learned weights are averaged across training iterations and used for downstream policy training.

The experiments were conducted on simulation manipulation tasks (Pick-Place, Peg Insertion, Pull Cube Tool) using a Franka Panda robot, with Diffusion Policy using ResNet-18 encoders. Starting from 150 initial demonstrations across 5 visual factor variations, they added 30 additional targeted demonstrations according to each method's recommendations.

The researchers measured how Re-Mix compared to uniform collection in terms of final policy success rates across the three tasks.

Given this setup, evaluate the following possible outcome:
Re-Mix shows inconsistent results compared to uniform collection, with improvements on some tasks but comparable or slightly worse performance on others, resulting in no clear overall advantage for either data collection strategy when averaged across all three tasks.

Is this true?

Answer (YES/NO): NO